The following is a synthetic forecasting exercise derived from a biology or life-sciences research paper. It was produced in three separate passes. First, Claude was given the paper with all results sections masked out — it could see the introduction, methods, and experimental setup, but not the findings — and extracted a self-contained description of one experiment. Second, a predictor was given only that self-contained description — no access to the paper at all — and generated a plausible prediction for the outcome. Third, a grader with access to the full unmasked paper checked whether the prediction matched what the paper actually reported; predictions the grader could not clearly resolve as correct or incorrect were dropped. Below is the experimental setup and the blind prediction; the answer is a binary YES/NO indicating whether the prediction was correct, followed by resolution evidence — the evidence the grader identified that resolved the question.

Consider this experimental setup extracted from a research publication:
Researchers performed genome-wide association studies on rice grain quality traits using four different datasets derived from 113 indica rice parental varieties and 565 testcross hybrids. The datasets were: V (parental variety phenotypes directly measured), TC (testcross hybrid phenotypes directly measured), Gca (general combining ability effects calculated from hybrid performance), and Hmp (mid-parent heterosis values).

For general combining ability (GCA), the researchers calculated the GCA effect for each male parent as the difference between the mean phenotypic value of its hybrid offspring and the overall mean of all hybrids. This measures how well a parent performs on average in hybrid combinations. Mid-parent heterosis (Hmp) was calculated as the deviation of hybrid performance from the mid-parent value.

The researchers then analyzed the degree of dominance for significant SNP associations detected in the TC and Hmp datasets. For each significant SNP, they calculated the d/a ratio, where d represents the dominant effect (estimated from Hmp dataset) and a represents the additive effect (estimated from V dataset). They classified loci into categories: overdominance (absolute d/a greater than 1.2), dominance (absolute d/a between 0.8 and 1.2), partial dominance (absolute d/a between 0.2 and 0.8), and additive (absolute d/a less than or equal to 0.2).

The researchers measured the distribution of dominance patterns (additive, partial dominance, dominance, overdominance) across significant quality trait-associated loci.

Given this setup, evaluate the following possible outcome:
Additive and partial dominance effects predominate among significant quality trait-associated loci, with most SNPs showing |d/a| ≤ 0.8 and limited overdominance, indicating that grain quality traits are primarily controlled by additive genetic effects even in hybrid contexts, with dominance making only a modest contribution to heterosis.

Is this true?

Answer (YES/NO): NO